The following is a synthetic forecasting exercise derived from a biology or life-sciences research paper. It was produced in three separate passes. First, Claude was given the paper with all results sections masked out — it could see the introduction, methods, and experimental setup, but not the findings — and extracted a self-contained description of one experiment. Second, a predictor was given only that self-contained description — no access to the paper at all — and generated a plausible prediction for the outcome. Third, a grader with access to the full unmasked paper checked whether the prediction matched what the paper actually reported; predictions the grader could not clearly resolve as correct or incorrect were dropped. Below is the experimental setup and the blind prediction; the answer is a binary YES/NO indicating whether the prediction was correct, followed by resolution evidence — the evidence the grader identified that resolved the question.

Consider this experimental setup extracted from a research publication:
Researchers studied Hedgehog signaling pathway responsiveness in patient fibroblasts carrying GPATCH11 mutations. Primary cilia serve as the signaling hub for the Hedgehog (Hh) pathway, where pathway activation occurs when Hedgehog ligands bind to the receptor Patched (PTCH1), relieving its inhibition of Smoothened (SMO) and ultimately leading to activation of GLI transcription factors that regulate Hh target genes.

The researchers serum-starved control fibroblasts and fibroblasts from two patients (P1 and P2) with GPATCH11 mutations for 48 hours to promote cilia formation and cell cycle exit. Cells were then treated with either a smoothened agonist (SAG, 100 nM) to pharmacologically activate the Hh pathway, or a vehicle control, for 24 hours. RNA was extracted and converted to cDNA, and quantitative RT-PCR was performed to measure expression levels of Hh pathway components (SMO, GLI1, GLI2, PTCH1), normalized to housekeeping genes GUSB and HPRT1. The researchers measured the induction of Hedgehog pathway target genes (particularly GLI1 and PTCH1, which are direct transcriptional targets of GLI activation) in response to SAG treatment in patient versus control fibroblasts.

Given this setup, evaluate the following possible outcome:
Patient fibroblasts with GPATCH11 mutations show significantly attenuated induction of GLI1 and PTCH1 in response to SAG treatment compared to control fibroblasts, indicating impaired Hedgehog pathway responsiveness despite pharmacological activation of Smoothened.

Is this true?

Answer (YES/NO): NO